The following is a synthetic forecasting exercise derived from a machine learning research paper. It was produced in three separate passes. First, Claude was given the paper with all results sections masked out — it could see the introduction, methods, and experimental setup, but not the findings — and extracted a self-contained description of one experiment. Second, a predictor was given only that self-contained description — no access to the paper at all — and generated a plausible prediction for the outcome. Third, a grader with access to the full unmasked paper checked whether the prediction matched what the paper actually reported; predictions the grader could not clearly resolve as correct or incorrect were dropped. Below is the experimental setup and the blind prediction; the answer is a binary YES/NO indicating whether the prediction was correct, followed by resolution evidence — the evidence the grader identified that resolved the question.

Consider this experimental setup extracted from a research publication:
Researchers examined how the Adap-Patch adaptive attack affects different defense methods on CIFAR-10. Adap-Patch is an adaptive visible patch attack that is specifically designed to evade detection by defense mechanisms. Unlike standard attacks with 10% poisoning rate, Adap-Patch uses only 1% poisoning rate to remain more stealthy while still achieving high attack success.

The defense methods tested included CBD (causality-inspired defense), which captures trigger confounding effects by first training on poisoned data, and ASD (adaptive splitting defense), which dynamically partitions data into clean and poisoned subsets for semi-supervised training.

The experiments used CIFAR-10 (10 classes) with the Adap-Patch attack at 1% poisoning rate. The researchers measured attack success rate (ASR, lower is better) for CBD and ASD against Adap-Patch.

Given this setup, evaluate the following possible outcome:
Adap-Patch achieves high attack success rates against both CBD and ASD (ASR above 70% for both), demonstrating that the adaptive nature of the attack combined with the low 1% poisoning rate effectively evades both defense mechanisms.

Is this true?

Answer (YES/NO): YES